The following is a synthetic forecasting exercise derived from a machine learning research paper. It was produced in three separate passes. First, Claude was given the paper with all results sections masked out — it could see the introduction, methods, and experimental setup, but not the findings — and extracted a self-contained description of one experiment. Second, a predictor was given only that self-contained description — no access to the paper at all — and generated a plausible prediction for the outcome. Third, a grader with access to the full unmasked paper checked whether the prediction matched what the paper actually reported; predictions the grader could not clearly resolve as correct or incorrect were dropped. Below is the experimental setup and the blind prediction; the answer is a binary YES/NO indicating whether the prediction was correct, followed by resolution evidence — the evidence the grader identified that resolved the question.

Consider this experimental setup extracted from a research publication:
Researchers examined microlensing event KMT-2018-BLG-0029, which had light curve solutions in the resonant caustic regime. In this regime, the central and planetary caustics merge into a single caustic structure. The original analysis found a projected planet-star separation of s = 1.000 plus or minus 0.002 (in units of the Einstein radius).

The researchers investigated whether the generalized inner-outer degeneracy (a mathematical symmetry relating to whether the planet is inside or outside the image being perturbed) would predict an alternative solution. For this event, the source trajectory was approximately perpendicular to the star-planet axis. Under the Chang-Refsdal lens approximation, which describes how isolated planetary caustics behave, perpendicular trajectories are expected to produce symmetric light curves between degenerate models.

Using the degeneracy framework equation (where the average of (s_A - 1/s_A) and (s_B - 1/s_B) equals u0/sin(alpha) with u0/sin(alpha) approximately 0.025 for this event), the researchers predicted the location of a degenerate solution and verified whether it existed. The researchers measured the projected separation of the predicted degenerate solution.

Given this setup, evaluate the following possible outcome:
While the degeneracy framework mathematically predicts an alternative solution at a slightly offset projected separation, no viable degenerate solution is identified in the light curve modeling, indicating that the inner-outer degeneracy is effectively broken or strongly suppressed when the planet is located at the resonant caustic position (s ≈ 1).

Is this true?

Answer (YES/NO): NO